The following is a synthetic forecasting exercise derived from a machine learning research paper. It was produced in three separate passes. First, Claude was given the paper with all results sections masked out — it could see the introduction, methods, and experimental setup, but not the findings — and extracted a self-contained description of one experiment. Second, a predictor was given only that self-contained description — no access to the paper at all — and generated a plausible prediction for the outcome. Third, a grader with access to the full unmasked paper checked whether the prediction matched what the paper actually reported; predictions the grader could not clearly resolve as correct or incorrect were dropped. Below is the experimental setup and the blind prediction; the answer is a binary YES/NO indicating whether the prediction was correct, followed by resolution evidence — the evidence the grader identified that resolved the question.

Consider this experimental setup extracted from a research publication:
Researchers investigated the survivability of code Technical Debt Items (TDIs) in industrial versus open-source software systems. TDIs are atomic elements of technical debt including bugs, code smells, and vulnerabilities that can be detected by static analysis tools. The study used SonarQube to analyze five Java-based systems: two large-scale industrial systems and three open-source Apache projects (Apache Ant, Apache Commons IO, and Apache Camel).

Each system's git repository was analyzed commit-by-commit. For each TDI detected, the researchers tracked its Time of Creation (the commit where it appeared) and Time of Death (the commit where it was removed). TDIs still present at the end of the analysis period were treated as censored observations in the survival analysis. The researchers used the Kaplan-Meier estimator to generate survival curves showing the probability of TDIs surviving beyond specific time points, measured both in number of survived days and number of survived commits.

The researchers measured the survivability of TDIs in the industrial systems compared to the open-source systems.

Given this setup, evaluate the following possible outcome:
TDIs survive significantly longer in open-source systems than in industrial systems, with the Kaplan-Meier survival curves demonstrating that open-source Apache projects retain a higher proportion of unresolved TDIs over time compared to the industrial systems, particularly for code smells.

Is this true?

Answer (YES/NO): NO